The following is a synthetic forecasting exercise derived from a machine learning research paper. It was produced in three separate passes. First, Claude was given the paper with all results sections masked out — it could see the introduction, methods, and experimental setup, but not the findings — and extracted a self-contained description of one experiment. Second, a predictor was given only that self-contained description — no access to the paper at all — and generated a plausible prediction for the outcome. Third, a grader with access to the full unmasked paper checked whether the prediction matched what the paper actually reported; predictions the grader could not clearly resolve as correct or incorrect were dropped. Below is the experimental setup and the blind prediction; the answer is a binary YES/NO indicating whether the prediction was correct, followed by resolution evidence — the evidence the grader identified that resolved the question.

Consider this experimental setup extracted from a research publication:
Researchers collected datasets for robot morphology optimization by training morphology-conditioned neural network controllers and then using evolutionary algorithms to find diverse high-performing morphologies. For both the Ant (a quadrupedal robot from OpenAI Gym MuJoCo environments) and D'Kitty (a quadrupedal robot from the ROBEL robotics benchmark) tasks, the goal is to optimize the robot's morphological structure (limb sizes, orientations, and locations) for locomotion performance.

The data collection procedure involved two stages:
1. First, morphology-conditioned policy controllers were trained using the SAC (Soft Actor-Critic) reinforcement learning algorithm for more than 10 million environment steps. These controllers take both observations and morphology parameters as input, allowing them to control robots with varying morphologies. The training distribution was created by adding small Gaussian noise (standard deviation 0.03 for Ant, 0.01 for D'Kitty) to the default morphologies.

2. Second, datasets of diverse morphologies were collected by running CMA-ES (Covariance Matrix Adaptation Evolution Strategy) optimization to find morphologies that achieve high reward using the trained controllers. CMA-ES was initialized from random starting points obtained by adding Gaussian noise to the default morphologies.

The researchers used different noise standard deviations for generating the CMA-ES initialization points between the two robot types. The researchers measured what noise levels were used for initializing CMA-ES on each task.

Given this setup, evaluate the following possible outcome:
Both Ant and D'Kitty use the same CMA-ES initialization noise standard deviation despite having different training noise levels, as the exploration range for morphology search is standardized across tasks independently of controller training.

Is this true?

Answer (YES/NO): NO